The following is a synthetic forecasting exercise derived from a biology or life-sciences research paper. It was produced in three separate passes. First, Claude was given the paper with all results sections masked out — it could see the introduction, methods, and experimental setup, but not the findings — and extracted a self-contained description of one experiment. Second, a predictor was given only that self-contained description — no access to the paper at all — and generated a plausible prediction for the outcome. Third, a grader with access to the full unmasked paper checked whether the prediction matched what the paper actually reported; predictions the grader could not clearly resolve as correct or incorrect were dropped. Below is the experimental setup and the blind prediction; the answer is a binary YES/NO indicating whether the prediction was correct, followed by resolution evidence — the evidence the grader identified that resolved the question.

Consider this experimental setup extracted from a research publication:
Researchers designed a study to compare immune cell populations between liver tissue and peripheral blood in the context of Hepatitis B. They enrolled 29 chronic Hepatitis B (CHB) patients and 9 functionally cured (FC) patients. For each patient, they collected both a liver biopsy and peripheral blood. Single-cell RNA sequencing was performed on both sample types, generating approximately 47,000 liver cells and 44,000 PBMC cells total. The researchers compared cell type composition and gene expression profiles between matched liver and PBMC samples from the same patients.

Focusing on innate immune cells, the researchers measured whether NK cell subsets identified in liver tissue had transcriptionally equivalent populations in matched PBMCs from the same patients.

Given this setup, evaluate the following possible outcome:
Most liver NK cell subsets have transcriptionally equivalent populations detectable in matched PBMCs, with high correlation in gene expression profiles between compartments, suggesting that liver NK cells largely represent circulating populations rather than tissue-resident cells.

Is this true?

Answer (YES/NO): NO